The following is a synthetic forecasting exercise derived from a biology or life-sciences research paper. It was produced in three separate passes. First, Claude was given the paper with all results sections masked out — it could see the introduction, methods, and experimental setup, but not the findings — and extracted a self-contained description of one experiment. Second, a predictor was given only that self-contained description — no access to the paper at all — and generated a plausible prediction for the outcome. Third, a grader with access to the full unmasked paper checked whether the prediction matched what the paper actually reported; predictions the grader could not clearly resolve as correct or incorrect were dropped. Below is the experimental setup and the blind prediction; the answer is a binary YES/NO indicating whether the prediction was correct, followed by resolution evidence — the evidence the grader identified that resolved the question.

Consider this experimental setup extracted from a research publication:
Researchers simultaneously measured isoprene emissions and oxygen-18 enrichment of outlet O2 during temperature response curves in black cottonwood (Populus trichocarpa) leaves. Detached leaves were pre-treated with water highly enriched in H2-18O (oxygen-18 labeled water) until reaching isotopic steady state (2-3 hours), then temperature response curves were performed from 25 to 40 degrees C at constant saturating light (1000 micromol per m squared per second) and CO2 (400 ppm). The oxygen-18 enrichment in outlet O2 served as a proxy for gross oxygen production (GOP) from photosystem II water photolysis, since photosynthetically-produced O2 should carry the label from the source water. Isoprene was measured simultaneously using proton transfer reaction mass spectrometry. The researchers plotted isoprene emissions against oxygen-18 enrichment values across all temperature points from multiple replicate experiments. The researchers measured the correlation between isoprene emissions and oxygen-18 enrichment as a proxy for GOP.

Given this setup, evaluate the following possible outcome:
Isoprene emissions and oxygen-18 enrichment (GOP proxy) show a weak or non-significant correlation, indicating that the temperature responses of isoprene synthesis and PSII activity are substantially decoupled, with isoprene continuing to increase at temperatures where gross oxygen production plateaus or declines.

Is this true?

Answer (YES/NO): NO